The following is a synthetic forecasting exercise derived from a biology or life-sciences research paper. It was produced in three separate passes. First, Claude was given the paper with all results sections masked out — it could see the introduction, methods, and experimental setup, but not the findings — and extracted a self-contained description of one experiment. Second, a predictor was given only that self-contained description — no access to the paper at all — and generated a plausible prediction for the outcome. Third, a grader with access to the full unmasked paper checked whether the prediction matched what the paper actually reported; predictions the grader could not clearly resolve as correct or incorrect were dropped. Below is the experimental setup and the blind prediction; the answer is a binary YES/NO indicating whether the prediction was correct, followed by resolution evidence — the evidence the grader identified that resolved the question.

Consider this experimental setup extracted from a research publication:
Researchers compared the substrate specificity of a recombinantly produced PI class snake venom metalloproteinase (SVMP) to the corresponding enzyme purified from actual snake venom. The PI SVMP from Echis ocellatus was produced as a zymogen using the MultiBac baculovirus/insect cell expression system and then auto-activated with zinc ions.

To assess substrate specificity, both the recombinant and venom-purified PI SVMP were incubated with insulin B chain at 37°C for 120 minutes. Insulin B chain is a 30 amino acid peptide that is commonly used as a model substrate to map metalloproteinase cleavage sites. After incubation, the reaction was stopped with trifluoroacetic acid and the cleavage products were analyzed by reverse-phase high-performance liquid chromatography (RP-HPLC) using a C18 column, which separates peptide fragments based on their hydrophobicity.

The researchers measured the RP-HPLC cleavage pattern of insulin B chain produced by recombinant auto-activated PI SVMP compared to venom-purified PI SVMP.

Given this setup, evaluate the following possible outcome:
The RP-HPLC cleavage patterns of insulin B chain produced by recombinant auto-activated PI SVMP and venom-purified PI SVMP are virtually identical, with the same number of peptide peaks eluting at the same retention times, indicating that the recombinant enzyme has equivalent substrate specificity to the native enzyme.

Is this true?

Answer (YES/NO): YES